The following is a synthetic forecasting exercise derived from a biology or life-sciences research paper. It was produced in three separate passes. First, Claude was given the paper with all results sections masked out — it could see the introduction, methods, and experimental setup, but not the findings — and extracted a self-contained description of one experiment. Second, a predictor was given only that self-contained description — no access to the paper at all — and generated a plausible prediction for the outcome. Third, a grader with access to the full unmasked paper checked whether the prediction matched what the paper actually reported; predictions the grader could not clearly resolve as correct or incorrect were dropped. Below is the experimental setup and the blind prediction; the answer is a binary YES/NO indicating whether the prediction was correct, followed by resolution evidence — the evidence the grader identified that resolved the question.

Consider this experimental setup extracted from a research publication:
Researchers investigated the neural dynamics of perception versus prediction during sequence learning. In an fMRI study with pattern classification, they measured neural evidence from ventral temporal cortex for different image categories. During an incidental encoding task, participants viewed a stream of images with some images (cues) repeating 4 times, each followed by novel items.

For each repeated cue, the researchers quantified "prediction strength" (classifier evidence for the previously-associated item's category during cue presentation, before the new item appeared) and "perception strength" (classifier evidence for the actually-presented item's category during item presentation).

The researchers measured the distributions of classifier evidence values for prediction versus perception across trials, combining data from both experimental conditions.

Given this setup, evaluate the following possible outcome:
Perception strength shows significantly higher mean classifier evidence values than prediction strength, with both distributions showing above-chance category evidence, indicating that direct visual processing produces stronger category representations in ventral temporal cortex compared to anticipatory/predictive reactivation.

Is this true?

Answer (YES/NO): NO